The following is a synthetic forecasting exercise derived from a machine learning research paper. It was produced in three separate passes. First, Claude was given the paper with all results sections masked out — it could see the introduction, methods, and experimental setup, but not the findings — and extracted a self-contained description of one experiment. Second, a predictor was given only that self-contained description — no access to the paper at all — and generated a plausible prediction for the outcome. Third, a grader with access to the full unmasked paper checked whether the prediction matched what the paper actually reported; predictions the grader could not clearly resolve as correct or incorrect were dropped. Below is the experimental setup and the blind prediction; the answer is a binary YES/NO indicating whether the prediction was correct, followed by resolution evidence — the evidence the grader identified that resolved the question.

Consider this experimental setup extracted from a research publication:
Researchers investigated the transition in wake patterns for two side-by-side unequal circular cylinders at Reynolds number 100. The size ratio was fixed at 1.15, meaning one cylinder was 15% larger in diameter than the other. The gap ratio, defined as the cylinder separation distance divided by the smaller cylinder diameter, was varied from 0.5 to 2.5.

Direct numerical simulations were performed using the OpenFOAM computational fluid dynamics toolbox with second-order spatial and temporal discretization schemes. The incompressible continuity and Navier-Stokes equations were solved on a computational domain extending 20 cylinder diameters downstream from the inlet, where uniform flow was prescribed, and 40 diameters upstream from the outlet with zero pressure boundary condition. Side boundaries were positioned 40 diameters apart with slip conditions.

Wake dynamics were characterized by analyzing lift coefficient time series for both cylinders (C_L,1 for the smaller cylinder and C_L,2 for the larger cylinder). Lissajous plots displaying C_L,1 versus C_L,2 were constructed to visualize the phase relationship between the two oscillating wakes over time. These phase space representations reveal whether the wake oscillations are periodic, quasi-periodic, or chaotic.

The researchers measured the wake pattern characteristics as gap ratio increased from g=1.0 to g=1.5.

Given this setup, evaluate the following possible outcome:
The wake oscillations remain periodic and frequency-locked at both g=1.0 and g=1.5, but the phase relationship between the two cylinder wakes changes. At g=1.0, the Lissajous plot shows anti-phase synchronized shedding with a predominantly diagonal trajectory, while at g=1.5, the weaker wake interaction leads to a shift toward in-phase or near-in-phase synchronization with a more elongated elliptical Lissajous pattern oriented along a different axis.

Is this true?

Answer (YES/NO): NO